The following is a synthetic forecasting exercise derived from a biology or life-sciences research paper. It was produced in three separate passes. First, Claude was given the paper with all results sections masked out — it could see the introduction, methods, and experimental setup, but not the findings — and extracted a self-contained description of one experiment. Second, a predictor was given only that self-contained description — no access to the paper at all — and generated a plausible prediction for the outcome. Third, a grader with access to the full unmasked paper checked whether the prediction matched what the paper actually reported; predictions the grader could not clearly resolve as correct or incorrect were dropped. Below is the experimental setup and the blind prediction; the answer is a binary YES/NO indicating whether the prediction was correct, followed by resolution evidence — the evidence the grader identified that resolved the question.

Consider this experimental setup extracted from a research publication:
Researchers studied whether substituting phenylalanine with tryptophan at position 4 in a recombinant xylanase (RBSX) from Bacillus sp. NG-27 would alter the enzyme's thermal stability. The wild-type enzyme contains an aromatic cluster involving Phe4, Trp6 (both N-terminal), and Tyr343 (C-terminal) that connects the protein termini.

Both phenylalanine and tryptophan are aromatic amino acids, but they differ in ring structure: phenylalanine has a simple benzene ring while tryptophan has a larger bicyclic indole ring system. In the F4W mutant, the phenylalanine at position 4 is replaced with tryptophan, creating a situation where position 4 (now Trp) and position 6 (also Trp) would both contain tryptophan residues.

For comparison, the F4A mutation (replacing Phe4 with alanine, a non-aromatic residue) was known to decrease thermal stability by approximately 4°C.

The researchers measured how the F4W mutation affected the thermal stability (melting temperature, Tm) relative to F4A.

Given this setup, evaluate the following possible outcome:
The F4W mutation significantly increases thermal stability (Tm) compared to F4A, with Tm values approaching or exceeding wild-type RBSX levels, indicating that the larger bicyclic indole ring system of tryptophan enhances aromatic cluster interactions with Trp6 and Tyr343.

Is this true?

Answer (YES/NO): NO